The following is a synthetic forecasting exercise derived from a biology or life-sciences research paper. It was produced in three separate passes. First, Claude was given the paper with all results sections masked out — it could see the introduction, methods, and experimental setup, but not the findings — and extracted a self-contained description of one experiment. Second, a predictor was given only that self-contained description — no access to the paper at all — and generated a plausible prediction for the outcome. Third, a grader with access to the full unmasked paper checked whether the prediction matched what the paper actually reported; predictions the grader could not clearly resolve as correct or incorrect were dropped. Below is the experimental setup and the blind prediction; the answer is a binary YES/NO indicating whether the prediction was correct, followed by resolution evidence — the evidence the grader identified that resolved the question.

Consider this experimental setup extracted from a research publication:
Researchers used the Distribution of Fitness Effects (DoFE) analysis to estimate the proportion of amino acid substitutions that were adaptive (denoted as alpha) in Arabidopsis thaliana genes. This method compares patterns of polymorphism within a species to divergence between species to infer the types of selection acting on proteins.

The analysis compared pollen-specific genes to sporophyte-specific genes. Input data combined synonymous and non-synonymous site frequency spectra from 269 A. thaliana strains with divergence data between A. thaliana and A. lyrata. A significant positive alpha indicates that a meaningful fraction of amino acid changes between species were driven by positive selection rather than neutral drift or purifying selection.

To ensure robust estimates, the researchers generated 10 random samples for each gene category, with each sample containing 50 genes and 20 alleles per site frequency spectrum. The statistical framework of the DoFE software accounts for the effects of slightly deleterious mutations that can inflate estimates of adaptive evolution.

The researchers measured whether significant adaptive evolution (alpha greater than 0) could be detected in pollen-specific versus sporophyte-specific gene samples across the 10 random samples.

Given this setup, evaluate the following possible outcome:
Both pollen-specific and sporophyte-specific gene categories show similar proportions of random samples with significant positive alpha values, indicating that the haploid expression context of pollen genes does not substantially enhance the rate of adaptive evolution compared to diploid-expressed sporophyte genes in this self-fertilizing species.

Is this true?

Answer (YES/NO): NO